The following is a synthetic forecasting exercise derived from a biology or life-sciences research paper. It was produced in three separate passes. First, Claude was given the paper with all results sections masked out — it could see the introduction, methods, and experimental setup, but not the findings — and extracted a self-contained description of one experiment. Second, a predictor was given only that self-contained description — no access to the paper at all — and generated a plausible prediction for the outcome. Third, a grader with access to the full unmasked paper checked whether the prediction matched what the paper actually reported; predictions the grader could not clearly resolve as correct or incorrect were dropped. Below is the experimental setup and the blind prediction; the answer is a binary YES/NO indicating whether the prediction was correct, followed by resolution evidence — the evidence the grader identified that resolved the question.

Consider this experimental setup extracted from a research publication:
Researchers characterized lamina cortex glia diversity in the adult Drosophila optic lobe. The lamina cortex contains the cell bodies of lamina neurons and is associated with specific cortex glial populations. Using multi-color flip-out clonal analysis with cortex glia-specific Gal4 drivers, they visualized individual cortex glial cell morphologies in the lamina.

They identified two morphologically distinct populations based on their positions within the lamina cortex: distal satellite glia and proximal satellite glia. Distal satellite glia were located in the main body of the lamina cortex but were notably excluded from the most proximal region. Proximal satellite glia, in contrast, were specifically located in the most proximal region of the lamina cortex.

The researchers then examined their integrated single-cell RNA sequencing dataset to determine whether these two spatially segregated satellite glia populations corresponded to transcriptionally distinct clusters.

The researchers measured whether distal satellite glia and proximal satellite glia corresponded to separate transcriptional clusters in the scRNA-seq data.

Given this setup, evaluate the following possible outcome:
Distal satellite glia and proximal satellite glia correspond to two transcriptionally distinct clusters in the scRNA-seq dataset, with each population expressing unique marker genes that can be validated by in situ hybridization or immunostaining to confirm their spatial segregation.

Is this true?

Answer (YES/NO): YES